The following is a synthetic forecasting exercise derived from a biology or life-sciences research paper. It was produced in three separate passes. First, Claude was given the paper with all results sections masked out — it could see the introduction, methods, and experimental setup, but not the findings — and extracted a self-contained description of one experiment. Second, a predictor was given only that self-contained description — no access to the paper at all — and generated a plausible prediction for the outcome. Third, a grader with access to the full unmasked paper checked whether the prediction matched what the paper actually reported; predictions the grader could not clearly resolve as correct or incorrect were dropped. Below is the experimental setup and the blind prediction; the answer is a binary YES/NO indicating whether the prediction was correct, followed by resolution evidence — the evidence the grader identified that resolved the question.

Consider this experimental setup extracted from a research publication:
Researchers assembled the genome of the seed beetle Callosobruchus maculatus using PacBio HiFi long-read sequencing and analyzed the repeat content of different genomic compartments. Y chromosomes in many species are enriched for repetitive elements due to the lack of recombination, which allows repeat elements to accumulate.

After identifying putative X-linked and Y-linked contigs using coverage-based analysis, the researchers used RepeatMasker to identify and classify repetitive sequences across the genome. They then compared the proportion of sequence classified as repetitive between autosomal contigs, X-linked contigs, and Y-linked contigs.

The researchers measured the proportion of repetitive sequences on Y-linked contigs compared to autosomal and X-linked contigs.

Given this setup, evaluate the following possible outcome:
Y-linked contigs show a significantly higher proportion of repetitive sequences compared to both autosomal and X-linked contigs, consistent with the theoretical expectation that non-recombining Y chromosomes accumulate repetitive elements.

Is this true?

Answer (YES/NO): NO